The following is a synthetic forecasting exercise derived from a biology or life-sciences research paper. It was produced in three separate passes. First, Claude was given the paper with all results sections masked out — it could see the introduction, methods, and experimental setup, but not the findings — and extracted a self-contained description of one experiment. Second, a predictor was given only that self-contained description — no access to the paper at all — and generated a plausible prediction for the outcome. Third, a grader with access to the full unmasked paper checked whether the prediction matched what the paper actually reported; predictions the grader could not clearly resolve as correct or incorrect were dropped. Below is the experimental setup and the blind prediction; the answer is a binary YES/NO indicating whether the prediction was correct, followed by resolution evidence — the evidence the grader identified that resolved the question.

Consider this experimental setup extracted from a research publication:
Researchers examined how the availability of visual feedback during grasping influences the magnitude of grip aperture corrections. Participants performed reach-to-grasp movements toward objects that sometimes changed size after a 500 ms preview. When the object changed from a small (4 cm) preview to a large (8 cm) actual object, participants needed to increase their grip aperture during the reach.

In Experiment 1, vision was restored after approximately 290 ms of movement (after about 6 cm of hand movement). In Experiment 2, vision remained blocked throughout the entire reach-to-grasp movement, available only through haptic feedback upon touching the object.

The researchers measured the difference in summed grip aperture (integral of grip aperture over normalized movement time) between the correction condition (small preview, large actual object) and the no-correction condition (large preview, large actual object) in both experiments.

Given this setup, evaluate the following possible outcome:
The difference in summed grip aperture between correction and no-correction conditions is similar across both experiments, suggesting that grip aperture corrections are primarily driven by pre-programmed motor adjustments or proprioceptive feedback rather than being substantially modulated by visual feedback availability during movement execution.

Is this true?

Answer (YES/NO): NO